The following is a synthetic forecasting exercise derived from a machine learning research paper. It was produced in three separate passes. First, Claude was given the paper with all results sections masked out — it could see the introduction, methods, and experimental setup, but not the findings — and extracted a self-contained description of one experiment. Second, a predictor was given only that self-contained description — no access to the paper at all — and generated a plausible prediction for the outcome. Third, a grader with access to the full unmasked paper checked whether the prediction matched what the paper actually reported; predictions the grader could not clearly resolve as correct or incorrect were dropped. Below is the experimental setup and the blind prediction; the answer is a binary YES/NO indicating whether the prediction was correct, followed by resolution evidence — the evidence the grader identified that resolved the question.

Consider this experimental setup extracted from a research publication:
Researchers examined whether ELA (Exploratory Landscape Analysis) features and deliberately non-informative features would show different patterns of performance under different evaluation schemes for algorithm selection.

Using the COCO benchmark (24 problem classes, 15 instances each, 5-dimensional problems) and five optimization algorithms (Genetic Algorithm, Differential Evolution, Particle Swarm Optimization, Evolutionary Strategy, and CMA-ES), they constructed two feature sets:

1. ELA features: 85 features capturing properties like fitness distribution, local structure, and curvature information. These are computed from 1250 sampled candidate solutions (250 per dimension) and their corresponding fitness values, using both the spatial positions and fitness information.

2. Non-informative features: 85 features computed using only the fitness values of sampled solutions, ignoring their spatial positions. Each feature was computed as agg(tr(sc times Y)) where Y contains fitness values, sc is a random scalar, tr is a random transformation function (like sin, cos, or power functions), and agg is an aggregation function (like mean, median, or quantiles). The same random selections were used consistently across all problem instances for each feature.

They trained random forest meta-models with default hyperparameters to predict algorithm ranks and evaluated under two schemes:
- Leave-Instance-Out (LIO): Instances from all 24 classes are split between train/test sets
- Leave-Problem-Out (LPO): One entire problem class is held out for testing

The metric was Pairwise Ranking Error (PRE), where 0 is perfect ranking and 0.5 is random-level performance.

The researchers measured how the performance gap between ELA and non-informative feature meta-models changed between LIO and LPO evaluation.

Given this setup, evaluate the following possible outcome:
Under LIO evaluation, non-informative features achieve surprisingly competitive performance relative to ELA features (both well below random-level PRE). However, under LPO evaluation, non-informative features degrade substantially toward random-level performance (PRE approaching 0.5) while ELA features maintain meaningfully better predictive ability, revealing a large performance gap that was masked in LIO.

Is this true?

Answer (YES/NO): NO